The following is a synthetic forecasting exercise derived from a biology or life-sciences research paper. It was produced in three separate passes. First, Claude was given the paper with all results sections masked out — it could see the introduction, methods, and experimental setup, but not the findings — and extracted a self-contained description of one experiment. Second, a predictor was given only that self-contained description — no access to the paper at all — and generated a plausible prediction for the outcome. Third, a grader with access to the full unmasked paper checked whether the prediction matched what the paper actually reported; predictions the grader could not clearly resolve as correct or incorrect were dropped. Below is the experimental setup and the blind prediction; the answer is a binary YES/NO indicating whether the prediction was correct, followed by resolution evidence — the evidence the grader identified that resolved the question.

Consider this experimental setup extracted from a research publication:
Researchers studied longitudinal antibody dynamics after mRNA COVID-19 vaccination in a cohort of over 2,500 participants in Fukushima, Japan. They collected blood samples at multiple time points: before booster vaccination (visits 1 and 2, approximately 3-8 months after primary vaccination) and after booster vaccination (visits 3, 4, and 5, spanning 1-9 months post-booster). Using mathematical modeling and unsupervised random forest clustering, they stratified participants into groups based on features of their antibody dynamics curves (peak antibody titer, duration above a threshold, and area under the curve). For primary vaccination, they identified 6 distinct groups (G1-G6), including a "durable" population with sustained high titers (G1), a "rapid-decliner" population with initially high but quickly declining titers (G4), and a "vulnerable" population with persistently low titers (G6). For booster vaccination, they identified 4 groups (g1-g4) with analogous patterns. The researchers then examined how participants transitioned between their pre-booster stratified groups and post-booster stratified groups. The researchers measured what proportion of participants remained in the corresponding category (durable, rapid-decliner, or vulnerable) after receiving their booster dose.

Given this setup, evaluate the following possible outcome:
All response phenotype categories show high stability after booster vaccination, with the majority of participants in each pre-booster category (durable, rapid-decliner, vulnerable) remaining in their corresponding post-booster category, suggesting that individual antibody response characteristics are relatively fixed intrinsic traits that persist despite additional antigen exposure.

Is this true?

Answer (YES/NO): NO